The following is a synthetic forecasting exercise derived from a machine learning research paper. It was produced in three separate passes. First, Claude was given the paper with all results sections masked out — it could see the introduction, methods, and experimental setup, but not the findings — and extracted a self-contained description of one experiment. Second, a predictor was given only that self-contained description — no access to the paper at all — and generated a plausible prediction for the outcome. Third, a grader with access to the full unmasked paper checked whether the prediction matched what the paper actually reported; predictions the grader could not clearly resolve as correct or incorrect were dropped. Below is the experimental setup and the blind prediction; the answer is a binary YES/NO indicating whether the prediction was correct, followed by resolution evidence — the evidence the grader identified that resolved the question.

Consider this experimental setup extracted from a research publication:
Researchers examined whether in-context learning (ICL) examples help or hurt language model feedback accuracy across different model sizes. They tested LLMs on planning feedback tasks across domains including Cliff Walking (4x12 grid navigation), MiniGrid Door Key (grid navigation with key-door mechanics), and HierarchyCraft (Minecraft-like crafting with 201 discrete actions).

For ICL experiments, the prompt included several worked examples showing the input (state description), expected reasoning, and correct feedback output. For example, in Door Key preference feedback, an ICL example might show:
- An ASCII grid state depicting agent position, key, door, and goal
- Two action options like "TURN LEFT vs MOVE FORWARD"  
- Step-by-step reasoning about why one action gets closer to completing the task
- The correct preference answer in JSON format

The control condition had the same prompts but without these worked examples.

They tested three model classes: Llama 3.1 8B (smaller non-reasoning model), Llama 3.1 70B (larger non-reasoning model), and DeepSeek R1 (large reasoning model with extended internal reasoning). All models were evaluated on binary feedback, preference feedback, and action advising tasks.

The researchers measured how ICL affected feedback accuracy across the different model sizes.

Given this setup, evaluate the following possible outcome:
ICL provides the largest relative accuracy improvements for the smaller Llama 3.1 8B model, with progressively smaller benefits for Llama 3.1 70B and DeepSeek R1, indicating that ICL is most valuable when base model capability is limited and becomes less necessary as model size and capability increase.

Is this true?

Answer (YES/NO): NO